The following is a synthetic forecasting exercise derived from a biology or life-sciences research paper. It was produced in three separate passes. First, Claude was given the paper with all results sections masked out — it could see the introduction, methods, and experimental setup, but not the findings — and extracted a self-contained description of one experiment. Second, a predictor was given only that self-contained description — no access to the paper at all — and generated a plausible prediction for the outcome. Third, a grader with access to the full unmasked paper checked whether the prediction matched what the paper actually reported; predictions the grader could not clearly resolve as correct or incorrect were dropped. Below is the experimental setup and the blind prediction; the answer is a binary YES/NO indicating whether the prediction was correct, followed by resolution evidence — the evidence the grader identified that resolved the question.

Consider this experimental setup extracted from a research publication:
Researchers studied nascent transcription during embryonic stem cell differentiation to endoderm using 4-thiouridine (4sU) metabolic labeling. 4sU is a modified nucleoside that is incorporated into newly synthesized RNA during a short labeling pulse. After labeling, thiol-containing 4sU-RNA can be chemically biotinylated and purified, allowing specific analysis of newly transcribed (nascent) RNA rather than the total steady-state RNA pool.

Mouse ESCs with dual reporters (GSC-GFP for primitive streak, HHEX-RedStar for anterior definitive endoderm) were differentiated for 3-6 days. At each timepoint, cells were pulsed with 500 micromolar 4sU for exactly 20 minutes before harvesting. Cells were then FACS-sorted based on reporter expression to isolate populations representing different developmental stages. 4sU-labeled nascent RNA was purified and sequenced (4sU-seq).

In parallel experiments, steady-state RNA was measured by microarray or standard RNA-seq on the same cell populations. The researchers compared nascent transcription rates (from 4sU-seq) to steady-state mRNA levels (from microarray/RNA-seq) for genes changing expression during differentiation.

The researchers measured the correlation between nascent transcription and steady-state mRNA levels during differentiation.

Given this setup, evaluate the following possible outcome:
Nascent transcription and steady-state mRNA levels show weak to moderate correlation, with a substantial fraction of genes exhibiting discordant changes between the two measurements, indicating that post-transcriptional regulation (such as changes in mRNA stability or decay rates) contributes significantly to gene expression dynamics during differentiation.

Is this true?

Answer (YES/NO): NO